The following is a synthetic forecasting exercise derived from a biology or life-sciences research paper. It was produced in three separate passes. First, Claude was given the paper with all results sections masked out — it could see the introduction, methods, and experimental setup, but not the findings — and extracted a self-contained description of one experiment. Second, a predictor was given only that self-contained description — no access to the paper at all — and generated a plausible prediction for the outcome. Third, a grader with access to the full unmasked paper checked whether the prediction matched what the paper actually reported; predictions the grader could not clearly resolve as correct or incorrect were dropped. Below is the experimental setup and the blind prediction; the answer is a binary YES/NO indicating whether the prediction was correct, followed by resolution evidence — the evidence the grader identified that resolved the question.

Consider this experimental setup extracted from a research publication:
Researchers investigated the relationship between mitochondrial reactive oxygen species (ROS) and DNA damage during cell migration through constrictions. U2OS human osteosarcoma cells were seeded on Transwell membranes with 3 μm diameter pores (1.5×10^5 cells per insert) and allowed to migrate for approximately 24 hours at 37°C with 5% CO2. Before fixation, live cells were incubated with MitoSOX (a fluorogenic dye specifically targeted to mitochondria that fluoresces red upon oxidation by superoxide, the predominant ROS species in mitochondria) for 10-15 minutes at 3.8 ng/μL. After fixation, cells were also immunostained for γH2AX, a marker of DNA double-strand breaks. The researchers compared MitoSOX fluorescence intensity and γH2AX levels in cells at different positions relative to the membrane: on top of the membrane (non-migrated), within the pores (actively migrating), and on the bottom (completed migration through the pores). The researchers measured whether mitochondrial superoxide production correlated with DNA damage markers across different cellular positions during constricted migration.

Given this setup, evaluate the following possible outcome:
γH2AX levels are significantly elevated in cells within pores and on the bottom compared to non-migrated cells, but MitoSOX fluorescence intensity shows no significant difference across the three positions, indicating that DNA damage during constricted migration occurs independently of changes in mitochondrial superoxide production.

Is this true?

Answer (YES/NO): NO